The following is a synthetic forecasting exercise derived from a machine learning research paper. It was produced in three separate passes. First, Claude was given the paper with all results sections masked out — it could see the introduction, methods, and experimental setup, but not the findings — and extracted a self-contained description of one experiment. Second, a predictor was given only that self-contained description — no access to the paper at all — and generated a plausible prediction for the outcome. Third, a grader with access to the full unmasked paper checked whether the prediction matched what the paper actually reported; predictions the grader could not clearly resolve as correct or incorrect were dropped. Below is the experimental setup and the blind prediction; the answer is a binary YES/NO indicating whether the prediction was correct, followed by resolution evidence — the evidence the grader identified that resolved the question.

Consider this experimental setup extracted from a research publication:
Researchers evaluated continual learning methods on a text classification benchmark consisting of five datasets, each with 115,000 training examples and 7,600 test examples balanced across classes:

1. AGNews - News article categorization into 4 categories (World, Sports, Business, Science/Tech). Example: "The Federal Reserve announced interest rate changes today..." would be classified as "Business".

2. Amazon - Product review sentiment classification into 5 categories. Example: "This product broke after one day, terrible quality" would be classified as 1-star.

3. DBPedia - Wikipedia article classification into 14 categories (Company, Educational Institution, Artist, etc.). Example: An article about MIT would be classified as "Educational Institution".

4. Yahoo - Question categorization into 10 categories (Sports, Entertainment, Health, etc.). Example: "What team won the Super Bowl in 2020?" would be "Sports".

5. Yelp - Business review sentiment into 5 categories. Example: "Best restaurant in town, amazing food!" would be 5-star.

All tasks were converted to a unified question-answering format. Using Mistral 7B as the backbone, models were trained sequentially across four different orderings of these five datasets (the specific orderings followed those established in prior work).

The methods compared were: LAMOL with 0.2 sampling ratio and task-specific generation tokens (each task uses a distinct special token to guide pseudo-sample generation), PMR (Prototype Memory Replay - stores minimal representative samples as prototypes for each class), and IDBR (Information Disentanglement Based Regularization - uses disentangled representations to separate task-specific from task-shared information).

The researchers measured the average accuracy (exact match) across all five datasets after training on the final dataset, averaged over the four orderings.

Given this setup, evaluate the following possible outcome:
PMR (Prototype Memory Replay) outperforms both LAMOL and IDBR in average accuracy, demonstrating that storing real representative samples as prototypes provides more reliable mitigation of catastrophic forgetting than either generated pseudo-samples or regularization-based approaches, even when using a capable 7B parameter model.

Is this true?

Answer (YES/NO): NO